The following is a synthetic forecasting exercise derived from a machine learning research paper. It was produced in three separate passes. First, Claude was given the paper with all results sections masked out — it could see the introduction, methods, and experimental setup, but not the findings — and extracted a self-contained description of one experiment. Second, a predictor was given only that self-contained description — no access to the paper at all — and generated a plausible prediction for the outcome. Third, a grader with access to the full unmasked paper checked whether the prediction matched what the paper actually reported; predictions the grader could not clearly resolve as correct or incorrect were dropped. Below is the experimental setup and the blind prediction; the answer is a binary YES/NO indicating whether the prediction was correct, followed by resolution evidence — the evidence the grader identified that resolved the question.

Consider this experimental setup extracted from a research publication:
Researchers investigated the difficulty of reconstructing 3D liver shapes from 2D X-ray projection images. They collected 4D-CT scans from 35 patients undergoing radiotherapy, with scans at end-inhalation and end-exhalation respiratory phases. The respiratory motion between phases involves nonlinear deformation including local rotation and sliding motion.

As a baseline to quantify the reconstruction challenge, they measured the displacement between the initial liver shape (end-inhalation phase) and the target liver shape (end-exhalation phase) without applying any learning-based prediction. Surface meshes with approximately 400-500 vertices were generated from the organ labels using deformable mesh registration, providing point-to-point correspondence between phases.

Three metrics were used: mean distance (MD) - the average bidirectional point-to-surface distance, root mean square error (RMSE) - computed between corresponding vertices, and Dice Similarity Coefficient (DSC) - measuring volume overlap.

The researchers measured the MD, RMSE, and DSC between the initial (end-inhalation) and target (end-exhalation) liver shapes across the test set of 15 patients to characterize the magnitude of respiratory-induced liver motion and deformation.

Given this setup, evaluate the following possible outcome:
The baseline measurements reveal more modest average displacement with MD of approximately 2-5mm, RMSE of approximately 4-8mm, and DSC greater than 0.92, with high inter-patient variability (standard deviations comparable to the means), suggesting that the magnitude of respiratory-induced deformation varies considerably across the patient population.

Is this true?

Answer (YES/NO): NO